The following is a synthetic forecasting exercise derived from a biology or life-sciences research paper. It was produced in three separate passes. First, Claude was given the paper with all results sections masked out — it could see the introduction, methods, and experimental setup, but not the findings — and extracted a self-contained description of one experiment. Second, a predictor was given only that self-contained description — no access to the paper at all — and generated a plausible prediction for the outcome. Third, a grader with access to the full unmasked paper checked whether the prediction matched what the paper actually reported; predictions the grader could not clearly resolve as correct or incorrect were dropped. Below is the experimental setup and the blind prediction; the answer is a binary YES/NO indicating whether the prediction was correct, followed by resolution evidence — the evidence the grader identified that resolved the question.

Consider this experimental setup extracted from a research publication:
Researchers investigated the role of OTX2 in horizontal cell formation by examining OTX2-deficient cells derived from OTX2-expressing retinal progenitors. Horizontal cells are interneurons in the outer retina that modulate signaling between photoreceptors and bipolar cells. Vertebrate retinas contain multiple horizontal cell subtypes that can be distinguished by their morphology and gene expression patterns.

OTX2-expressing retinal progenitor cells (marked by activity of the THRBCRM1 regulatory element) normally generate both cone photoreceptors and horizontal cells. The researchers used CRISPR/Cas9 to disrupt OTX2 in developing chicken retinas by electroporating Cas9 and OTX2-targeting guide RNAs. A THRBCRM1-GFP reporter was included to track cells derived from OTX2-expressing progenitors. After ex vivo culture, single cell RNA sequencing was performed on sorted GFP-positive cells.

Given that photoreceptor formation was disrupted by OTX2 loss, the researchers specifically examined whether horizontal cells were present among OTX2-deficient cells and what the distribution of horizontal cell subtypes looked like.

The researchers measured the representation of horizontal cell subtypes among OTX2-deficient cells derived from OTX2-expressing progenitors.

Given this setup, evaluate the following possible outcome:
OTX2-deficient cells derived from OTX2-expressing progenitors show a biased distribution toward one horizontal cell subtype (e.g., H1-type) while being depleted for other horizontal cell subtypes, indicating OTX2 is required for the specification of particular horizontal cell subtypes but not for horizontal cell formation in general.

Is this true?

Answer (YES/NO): NO